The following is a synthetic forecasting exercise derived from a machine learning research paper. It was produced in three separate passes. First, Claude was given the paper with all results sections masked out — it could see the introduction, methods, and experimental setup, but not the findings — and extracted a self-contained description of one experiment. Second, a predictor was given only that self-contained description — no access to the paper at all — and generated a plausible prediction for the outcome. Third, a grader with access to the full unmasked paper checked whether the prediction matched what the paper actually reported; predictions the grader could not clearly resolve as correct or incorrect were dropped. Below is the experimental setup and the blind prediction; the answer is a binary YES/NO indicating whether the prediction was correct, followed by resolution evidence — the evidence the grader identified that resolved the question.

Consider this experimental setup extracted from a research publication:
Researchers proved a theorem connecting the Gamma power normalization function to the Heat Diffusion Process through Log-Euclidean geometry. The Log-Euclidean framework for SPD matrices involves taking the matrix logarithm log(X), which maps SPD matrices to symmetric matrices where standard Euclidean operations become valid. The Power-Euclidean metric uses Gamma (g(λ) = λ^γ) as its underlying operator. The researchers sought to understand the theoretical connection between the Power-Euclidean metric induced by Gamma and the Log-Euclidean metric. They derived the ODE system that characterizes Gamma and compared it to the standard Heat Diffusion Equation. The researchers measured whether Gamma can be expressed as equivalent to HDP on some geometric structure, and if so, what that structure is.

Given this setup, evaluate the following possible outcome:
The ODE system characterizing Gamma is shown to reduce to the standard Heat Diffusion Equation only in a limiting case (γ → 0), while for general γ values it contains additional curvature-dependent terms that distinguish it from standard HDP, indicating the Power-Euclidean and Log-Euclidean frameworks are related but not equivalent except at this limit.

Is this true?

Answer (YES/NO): NO